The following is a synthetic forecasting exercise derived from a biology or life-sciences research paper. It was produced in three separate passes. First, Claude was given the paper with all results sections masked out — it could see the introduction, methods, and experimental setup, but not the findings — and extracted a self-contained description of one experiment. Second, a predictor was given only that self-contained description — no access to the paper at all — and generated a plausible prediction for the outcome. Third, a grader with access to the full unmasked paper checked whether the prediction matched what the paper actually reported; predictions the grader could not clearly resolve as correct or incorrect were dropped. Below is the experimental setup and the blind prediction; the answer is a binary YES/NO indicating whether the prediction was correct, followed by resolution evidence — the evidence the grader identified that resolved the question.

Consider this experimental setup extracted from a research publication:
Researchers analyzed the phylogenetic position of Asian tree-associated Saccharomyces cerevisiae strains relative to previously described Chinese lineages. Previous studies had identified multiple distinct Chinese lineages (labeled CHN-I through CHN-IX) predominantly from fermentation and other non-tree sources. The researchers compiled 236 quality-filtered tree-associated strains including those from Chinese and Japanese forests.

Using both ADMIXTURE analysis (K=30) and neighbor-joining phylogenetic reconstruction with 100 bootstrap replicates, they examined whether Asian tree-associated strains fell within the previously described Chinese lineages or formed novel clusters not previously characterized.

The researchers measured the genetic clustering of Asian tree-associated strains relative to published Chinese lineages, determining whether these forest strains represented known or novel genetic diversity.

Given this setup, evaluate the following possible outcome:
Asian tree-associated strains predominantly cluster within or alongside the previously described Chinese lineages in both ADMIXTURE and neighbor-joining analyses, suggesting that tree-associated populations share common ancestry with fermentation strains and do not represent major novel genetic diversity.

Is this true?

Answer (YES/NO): NO